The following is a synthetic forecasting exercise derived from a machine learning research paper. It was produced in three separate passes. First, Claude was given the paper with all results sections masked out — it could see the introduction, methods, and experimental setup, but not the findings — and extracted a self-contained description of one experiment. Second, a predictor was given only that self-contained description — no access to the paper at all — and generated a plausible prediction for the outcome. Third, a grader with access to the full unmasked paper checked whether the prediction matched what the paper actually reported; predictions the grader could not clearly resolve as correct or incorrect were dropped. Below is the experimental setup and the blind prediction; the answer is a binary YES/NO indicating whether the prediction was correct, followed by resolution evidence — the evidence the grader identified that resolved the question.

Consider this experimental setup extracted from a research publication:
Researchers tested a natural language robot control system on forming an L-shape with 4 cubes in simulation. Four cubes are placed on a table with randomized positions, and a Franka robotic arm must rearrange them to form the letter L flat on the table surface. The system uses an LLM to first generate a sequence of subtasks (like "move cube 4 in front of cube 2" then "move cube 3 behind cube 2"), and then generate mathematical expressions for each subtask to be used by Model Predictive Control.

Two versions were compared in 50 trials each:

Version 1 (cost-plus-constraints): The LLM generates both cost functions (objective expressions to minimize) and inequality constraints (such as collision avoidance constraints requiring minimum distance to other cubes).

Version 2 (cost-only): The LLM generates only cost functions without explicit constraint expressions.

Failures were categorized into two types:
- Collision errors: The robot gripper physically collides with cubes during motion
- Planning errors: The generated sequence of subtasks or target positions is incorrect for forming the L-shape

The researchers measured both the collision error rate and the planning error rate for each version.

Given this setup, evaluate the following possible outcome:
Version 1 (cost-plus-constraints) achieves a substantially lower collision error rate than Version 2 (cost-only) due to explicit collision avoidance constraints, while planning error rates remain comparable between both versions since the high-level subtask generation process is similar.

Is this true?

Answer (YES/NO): NO